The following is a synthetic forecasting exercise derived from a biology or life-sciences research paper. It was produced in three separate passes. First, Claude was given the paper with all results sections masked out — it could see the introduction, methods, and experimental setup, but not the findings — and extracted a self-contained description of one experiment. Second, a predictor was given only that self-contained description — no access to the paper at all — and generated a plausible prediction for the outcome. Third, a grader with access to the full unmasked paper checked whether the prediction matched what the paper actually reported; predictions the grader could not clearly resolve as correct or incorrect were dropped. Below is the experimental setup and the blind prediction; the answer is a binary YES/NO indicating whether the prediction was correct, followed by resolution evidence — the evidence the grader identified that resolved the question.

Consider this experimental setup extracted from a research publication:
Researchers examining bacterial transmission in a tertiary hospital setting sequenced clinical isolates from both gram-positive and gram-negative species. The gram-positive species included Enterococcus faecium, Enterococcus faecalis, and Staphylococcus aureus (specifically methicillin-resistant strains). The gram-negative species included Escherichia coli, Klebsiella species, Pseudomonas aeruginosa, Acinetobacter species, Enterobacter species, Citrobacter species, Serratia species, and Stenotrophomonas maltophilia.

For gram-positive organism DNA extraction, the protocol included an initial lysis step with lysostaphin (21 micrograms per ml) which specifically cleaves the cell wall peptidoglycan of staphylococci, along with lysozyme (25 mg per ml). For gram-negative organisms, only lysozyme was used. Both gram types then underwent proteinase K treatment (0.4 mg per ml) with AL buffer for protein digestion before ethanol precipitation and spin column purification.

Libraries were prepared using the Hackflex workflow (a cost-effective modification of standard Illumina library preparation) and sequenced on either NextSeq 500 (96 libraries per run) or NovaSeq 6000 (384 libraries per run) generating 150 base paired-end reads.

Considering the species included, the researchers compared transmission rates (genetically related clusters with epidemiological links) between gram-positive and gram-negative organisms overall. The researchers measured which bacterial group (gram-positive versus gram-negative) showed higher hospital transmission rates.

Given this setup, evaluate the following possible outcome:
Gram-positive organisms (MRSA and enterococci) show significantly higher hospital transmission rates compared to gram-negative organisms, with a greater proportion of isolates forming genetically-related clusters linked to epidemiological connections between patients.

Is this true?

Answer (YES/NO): YES